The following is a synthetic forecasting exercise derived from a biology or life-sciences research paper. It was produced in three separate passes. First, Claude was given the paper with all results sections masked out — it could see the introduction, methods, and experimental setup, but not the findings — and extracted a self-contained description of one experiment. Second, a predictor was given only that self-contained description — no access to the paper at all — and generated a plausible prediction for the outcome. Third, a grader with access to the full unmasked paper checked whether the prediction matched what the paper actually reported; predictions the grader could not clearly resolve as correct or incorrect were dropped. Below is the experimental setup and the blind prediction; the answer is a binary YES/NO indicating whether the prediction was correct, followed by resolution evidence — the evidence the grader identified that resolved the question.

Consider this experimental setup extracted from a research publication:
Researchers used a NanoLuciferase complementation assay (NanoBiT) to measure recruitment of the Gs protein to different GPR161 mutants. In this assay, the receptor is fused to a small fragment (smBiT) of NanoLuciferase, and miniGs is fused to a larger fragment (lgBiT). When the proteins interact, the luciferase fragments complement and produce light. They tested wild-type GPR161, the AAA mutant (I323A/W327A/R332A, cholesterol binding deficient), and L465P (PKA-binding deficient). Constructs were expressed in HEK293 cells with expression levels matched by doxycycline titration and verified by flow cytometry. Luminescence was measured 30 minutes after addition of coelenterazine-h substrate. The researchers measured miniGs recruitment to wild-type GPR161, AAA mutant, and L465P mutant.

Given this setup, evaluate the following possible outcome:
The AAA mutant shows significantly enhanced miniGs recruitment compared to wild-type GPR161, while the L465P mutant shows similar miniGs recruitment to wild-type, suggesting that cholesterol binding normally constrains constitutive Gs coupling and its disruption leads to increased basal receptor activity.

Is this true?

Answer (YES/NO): NO